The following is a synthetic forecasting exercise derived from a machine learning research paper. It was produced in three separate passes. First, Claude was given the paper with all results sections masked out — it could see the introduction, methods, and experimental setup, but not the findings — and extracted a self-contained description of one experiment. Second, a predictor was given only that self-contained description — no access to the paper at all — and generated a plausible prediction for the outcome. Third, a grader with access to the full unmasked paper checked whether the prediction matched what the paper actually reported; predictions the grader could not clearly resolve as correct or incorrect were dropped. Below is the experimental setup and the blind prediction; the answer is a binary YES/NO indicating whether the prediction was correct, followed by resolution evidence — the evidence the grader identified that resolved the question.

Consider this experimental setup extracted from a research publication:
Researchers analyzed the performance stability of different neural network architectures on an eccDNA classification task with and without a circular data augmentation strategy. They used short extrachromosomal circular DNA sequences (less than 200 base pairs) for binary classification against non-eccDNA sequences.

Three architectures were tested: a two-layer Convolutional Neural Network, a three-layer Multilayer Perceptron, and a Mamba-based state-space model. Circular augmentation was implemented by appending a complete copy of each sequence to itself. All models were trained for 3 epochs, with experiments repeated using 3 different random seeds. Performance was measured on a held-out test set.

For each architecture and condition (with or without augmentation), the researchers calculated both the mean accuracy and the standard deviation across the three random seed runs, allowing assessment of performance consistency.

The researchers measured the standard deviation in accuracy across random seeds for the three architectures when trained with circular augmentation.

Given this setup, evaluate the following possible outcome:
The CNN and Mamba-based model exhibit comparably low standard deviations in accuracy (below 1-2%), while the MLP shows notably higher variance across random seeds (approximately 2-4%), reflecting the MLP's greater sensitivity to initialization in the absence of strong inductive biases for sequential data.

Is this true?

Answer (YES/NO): NO